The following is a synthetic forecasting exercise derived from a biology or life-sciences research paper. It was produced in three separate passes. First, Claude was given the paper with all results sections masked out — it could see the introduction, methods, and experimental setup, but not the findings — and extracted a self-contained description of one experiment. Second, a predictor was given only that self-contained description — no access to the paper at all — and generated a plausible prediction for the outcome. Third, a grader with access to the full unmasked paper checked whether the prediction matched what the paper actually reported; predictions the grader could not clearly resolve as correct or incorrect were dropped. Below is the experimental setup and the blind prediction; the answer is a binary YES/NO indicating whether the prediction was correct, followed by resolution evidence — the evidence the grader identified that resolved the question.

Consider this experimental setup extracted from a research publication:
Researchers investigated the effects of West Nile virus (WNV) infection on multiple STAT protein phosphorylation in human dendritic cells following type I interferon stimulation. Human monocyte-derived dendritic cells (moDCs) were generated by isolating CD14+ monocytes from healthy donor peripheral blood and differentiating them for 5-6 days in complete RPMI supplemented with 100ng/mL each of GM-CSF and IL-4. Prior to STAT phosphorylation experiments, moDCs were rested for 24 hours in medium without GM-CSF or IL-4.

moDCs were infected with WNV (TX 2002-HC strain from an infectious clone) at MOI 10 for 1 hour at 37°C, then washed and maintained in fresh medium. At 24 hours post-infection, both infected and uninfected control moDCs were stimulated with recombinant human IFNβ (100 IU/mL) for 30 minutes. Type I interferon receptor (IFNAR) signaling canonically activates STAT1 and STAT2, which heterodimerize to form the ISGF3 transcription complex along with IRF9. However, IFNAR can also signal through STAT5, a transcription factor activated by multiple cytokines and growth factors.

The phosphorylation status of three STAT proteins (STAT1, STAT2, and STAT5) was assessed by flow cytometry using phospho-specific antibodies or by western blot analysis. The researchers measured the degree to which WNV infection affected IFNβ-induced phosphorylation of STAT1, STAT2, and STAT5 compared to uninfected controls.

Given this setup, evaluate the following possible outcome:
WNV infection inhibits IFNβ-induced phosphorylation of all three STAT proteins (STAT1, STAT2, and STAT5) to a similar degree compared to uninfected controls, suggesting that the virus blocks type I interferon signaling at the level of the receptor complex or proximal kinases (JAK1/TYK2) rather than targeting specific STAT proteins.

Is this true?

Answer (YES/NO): NO